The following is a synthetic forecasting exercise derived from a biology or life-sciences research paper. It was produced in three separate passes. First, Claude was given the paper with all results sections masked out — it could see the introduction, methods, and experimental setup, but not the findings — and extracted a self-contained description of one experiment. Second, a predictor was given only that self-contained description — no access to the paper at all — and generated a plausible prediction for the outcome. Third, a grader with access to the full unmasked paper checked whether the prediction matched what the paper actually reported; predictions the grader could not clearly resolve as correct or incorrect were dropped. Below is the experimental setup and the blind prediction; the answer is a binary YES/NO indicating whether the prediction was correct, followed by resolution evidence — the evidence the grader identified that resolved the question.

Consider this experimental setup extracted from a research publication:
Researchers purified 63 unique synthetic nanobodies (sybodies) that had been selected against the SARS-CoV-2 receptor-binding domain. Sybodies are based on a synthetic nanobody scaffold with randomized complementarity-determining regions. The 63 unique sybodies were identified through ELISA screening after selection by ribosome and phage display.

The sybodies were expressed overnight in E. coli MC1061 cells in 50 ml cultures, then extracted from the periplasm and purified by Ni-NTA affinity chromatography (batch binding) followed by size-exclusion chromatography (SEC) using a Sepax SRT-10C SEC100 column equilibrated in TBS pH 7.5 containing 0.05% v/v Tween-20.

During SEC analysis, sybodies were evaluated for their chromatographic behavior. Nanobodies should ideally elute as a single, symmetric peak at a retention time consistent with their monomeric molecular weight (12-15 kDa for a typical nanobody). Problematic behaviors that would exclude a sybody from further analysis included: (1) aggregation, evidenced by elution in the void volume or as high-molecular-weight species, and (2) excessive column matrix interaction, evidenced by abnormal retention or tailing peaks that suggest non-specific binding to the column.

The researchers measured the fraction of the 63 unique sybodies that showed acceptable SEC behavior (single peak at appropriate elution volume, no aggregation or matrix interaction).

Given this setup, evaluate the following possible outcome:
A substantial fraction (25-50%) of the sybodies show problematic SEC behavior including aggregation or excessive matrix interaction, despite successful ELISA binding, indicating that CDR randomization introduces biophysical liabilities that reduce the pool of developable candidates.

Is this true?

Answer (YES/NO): NO